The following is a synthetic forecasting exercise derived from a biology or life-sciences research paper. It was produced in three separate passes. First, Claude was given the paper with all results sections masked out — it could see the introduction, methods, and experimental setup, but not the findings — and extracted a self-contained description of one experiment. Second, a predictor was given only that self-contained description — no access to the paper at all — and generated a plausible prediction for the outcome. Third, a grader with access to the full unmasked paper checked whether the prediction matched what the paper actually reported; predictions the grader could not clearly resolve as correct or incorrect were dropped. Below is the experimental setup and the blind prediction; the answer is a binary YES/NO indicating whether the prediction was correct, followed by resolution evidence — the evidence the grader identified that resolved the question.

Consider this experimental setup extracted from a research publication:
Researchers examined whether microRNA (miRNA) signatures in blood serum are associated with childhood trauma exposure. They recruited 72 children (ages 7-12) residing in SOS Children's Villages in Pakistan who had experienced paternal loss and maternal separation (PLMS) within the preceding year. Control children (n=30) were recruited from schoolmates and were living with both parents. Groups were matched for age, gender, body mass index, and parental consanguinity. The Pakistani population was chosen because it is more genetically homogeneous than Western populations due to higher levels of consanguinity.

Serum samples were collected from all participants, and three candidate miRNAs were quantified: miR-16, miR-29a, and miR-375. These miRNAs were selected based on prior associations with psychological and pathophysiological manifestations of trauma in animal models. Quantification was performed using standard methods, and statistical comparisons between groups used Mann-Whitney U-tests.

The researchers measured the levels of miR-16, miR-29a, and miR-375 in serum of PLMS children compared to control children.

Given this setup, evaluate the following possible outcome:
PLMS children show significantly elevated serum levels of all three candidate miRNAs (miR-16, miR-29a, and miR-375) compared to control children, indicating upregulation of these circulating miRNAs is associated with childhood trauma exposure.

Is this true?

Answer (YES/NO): NO